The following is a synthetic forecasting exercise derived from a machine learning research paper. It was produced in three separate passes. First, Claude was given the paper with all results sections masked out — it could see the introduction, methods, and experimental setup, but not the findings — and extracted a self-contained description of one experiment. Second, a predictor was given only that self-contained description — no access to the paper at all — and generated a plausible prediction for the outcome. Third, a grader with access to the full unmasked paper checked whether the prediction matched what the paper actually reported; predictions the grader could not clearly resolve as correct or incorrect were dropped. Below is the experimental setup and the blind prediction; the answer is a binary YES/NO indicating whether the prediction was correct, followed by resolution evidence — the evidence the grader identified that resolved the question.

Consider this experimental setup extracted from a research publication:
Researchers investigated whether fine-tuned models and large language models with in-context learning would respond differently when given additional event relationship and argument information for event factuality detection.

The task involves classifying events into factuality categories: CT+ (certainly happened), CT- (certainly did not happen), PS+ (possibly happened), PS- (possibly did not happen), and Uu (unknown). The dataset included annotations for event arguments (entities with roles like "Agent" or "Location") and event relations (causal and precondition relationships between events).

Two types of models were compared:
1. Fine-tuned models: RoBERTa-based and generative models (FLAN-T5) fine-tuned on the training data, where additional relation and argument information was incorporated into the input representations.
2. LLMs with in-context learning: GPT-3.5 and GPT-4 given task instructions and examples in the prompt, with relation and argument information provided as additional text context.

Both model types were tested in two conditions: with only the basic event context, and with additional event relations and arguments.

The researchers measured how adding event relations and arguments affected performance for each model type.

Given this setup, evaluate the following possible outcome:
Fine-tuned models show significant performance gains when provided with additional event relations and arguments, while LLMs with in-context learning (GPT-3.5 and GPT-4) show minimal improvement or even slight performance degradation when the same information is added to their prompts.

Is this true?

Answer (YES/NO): YES